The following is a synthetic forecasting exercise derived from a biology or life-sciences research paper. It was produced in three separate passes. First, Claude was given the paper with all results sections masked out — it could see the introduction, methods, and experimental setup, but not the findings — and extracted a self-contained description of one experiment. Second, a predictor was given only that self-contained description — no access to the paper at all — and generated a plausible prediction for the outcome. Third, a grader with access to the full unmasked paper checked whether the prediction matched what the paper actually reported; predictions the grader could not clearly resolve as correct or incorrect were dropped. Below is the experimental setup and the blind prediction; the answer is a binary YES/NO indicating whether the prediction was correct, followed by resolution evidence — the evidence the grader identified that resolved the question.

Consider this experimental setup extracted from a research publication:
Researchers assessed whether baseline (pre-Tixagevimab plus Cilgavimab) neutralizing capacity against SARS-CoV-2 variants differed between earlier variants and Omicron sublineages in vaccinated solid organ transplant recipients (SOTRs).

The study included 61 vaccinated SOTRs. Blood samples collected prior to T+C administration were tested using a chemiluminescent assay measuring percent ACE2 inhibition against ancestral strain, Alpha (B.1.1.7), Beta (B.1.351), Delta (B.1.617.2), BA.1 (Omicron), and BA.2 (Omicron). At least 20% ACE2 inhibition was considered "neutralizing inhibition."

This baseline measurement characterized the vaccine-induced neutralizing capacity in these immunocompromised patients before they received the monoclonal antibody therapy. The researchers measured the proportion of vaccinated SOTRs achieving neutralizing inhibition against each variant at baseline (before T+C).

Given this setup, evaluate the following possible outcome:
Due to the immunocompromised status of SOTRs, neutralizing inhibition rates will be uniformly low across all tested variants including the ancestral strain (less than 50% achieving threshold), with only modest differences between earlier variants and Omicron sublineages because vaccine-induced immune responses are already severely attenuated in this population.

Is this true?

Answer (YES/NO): NO